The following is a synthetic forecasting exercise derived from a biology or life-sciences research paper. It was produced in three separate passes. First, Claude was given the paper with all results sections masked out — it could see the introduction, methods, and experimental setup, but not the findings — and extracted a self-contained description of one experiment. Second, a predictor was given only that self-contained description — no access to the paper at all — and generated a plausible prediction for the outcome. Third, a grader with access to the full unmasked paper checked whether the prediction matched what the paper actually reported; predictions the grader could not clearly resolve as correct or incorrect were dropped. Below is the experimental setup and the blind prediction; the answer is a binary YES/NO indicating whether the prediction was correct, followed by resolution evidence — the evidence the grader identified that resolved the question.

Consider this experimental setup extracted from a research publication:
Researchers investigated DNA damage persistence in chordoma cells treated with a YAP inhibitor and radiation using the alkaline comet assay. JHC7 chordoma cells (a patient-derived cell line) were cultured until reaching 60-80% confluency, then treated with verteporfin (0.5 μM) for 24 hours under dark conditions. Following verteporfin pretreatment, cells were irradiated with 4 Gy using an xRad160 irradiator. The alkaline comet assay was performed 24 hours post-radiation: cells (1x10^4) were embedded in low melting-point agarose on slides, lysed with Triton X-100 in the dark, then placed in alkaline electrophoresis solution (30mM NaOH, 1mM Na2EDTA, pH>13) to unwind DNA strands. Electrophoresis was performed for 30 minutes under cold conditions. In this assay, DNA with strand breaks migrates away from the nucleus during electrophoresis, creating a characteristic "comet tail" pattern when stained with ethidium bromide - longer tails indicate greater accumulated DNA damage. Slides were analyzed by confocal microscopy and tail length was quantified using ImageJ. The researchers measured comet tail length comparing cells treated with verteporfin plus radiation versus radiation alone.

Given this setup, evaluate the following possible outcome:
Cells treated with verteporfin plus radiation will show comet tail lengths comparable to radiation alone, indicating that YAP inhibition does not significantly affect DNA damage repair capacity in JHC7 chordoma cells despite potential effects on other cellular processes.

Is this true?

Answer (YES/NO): NO